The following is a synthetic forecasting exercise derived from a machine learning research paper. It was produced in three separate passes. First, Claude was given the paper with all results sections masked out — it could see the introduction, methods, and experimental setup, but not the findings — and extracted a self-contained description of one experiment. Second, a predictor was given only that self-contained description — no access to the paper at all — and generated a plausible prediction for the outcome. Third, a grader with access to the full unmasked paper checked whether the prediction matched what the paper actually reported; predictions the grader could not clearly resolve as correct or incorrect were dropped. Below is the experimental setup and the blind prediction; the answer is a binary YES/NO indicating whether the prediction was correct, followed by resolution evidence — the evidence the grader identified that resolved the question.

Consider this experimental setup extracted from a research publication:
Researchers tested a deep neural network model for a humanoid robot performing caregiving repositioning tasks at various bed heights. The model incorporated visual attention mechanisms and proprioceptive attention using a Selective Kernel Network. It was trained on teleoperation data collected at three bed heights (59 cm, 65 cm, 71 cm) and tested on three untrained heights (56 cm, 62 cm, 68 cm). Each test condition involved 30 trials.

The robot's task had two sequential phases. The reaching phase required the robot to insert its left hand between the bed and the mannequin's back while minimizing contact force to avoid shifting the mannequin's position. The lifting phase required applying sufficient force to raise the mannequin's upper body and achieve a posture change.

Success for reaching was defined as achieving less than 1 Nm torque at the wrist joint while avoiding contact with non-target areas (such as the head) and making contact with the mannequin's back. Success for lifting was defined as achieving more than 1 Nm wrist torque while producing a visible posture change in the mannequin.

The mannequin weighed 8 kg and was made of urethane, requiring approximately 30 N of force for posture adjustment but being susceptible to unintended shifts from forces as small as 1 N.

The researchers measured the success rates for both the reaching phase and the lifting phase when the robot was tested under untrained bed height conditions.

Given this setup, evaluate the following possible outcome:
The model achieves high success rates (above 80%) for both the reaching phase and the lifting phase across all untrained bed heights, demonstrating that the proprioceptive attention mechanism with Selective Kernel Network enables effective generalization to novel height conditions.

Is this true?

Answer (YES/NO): YES